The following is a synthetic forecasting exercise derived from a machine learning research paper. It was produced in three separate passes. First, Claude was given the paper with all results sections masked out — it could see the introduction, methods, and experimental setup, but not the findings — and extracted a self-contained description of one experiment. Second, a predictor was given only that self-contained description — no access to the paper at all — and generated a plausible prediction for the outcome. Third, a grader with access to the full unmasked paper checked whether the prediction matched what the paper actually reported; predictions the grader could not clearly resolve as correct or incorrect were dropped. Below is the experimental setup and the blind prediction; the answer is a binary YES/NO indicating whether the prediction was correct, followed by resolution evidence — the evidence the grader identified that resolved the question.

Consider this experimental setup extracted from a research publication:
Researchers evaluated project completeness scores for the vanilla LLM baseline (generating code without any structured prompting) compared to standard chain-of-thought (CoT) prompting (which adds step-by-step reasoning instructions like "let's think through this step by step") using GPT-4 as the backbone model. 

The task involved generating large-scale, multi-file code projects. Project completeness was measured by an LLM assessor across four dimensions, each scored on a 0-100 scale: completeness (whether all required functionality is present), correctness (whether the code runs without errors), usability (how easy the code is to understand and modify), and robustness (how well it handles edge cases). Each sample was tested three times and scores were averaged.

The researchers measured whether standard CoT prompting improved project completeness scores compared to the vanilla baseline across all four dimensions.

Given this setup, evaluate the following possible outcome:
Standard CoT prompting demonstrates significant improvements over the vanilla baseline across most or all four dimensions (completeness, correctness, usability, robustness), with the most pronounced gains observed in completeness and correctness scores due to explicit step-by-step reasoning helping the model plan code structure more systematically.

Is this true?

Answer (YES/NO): NO